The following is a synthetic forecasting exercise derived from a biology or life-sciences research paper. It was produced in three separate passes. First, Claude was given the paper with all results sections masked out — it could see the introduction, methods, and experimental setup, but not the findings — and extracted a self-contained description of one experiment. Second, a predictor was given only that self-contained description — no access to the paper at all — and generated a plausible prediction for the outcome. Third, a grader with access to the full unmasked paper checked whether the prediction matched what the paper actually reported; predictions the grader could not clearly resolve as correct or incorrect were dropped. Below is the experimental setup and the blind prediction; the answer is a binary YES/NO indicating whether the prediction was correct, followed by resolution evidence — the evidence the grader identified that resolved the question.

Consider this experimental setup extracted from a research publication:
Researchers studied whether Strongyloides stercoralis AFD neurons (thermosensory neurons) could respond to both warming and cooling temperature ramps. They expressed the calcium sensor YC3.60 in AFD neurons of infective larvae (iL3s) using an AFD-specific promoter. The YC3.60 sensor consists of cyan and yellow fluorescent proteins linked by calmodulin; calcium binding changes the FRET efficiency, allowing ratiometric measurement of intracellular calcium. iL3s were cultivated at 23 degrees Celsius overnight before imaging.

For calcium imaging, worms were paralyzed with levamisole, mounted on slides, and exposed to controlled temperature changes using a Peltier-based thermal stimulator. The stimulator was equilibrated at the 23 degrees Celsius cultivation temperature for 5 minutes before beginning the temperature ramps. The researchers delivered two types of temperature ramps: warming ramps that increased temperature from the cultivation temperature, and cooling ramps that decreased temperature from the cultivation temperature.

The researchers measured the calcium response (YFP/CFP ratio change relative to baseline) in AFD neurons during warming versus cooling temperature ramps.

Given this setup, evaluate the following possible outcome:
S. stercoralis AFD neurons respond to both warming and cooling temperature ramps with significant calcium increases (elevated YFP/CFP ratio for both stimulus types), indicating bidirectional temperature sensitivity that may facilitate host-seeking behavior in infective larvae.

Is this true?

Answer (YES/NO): NO